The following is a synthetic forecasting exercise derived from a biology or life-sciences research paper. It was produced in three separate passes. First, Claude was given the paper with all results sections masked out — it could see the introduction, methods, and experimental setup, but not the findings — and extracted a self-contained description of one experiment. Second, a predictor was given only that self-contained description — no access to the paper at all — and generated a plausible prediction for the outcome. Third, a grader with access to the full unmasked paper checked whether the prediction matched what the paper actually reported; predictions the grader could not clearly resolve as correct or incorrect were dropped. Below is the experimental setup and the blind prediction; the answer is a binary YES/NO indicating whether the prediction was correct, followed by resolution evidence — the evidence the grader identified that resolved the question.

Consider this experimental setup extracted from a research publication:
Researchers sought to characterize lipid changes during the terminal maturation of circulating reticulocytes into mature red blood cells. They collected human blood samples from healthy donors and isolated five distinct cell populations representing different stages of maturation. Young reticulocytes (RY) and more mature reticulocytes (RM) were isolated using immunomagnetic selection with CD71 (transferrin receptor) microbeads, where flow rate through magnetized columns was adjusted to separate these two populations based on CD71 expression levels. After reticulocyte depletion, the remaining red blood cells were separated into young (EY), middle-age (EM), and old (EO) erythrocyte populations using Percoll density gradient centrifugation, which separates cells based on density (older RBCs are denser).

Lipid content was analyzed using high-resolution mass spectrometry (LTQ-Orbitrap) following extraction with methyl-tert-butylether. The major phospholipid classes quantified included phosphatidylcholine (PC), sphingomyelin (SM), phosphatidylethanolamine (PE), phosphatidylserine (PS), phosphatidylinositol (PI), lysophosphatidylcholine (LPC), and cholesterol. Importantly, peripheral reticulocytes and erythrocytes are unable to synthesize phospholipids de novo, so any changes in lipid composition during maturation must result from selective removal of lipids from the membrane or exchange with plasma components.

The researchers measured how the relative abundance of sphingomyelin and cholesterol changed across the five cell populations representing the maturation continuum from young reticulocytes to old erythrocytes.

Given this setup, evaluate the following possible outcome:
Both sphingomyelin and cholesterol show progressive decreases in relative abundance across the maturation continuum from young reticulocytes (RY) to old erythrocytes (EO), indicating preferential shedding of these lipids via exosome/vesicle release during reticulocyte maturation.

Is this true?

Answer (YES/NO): NO